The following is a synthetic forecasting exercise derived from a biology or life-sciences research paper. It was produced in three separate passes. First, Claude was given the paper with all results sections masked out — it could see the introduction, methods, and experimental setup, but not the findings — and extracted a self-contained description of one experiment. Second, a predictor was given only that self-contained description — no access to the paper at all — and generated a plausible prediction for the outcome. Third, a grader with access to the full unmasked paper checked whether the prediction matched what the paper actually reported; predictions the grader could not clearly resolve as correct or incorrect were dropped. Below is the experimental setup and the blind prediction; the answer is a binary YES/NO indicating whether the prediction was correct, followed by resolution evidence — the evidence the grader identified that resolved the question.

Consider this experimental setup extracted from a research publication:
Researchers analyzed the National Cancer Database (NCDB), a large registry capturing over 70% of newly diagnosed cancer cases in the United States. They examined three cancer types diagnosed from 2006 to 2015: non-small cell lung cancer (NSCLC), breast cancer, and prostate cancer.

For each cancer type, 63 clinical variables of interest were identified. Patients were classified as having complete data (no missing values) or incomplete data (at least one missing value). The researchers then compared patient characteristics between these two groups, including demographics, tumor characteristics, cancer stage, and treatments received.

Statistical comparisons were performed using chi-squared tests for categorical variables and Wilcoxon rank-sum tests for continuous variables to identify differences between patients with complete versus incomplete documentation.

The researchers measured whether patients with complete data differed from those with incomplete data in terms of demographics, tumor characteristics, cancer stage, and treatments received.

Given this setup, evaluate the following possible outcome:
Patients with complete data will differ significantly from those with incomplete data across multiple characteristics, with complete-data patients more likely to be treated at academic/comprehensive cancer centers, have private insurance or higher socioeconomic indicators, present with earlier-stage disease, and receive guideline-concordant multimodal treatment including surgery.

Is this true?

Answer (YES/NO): YES